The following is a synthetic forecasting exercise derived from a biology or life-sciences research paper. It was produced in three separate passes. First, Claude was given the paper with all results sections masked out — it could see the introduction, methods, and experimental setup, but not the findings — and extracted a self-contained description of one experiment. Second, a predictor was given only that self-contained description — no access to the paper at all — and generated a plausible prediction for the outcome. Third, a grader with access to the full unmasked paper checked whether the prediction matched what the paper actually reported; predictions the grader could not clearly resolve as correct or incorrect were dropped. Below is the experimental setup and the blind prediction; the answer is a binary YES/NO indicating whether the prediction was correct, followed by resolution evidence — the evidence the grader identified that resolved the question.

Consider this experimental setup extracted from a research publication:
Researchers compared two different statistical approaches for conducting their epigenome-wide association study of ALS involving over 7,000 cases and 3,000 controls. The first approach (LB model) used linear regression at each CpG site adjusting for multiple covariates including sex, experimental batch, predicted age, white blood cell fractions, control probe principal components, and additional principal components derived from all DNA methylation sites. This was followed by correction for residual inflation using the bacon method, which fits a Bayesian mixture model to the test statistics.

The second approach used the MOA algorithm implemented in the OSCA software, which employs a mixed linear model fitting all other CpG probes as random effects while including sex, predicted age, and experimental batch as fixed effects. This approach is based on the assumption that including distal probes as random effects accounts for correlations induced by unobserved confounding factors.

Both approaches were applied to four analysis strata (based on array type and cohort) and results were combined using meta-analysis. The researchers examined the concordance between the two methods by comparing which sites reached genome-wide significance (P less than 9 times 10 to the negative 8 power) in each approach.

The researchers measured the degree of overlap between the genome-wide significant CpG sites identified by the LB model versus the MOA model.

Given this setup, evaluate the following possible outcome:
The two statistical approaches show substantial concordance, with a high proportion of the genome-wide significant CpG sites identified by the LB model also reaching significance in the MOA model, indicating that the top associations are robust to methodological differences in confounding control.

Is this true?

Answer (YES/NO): NO